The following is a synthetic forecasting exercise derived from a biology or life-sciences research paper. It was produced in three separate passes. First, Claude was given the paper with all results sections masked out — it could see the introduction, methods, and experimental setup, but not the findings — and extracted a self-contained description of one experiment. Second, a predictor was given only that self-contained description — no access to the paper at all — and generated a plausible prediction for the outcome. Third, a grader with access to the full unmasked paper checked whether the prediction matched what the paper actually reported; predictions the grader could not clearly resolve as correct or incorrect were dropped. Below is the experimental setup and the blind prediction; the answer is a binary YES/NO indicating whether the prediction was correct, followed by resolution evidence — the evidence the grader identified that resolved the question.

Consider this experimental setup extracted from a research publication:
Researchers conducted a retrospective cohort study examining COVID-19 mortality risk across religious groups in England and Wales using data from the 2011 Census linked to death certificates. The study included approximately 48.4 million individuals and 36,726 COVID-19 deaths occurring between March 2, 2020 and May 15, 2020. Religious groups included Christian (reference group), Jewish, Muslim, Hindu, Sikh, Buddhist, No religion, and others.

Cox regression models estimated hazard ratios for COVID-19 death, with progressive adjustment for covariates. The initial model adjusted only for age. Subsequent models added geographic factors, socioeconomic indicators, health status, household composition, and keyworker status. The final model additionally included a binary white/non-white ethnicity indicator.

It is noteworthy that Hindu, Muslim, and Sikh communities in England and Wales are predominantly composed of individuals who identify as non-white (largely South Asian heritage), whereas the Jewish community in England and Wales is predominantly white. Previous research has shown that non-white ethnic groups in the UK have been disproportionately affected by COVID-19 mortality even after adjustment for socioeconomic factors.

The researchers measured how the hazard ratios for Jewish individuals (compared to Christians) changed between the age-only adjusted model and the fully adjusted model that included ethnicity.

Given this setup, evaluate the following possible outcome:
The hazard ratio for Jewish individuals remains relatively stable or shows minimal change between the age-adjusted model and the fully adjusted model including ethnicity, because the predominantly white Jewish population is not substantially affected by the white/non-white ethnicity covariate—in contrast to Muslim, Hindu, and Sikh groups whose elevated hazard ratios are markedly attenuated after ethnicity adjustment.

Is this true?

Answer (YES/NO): NO